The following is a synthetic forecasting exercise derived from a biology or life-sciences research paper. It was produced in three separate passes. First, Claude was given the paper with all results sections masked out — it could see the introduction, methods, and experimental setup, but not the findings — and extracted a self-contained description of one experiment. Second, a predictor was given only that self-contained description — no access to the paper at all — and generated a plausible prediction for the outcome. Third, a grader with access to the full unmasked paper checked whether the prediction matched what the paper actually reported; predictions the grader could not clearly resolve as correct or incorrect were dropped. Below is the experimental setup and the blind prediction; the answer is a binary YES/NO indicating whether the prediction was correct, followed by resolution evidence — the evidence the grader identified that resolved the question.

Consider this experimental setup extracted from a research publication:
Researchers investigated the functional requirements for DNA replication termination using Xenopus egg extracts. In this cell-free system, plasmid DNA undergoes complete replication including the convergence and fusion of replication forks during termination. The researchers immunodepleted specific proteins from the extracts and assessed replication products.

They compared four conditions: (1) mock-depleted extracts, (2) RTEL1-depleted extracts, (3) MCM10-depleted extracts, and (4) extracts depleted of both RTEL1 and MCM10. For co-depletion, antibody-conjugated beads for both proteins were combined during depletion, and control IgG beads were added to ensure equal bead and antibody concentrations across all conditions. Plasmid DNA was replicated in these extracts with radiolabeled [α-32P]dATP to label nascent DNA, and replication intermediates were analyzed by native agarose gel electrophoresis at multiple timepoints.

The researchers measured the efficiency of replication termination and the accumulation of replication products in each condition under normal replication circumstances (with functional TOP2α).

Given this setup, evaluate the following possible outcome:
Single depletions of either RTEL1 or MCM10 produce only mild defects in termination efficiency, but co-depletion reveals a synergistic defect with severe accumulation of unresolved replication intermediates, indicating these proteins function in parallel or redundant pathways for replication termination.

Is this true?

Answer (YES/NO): NO